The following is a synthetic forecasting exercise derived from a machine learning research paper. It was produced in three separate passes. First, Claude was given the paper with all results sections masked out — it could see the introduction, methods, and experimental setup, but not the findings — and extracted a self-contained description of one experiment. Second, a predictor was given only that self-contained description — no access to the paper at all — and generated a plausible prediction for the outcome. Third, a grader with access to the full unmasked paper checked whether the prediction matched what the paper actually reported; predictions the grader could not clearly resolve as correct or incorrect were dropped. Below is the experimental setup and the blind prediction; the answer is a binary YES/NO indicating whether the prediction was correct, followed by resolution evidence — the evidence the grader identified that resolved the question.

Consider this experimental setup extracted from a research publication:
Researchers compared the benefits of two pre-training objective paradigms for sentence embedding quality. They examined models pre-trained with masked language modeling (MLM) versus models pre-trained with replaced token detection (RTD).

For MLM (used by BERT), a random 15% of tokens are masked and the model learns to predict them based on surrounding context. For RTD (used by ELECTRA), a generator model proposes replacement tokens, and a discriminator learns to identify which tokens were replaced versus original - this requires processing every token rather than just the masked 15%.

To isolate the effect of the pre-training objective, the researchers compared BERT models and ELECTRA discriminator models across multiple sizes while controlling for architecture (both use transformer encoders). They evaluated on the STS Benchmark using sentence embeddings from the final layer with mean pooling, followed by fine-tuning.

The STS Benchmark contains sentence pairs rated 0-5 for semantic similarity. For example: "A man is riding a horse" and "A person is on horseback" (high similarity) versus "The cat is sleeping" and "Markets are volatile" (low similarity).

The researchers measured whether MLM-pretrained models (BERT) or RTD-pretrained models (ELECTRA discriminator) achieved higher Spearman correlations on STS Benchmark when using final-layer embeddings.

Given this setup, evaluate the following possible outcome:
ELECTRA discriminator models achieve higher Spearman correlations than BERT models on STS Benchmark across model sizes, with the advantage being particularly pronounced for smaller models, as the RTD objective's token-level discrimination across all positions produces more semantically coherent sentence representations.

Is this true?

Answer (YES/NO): NO